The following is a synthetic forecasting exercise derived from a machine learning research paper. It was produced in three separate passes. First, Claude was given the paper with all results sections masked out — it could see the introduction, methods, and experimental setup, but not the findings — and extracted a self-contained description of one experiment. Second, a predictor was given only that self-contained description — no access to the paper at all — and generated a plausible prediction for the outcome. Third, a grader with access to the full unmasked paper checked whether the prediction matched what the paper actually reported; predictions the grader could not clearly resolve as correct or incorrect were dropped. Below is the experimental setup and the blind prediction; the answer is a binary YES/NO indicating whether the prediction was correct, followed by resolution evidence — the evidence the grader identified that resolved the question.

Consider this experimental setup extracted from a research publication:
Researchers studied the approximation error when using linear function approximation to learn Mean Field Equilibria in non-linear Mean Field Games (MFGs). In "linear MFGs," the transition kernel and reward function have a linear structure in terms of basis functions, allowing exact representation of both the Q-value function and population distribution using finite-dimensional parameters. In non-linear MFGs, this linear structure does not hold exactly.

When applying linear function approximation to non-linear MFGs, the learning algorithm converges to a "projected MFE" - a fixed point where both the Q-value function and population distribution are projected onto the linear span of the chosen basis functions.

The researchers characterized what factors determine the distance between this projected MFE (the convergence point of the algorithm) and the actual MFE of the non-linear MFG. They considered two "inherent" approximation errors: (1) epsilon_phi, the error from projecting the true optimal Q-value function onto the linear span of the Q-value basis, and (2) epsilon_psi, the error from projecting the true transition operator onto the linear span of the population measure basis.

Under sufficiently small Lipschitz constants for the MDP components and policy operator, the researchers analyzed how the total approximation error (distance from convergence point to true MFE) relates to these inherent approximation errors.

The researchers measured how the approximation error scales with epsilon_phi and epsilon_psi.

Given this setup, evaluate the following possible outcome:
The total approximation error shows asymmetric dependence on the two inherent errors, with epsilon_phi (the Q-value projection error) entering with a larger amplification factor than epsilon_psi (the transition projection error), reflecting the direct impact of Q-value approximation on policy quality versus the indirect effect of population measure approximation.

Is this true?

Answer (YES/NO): NO